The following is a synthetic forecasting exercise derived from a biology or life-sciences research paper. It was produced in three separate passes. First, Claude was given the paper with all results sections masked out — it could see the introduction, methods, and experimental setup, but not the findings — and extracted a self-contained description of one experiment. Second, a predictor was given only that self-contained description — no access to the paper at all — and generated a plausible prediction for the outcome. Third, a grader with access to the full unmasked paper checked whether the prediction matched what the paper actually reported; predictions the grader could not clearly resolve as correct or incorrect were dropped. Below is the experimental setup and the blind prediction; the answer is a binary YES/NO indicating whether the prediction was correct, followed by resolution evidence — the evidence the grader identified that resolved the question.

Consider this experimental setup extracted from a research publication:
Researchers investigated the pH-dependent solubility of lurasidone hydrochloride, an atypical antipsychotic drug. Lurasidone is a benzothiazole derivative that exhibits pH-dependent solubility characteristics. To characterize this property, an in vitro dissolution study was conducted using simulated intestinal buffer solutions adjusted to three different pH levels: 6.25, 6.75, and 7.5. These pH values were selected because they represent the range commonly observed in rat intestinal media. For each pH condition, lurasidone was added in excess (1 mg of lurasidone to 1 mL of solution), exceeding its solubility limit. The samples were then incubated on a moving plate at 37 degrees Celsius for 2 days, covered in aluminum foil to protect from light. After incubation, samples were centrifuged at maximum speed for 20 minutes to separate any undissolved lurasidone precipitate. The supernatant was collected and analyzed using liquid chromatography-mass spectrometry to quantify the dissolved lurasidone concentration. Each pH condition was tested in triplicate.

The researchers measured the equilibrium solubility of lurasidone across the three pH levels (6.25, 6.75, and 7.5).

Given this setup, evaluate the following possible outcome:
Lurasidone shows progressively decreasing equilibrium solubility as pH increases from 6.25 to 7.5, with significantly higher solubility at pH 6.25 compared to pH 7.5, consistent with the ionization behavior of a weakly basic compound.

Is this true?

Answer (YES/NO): YES